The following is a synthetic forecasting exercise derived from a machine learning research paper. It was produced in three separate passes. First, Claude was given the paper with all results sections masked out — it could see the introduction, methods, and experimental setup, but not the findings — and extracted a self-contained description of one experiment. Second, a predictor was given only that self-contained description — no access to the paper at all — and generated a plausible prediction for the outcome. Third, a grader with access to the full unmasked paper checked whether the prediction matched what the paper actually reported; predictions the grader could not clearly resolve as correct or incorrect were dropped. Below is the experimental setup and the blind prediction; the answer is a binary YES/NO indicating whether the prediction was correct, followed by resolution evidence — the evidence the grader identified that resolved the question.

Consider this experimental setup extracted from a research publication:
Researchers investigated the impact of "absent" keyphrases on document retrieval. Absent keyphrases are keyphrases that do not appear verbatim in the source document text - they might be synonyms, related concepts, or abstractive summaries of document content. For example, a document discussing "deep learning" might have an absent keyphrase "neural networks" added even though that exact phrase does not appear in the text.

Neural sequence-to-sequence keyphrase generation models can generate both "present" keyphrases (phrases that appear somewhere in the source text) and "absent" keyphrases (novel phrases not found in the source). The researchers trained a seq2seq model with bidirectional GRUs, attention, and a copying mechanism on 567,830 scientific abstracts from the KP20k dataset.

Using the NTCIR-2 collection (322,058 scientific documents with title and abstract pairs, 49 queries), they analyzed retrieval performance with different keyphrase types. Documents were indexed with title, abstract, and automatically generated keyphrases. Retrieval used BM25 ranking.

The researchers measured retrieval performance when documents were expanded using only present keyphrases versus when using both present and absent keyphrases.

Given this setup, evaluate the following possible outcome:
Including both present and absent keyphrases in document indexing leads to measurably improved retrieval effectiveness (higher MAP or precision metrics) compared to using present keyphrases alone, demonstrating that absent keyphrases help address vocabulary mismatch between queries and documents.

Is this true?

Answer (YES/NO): NO